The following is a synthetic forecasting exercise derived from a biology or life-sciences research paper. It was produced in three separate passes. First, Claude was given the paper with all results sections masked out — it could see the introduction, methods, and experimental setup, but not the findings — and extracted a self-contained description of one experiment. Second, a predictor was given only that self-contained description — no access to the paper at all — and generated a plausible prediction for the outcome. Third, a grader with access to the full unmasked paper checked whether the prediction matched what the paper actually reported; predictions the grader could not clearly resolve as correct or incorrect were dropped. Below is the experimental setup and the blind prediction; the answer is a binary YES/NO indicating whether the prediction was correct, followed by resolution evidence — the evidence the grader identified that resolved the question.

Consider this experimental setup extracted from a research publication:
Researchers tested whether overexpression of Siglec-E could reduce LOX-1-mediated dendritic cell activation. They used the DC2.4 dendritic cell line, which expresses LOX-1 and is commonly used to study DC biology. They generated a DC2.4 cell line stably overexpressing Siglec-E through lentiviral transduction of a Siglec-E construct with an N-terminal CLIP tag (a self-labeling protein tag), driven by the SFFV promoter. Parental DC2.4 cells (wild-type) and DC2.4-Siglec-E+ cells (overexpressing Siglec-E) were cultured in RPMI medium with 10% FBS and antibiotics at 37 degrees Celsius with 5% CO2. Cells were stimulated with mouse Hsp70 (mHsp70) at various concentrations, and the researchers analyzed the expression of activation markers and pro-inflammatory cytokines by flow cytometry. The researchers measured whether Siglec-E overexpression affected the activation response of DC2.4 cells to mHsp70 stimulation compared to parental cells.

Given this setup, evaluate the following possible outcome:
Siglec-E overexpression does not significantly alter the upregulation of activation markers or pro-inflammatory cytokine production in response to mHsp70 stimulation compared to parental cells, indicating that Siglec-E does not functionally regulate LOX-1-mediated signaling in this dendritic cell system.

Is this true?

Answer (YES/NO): NO